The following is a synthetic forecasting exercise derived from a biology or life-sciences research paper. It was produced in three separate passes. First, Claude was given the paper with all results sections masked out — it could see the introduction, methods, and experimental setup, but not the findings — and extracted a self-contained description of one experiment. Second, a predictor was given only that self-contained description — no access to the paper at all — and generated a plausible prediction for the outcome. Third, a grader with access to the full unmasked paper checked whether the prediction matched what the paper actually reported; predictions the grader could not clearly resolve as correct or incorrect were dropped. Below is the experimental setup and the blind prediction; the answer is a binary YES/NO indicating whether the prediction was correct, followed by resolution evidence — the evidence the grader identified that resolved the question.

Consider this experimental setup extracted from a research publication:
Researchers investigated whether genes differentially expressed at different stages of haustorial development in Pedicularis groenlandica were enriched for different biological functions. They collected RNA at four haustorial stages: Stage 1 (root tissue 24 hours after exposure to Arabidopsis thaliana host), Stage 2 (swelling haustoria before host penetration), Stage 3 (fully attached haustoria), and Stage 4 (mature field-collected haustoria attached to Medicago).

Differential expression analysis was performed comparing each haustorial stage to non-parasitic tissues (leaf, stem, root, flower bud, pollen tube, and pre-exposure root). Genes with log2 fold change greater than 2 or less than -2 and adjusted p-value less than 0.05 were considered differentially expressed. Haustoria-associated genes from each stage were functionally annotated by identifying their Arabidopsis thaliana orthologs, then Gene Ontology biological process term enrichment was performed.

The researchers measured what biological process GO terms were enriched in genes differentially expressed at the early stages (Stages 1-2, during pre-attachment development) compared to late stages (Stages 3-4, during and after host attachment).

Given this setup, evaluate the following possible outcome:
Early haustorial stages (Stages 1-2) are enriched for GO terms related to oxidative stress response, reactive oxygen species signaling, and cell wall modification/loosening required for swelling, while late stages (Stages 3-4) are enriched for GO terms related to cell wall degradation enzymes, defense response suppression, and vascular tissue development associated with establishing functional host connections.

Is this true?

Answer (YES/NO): NO